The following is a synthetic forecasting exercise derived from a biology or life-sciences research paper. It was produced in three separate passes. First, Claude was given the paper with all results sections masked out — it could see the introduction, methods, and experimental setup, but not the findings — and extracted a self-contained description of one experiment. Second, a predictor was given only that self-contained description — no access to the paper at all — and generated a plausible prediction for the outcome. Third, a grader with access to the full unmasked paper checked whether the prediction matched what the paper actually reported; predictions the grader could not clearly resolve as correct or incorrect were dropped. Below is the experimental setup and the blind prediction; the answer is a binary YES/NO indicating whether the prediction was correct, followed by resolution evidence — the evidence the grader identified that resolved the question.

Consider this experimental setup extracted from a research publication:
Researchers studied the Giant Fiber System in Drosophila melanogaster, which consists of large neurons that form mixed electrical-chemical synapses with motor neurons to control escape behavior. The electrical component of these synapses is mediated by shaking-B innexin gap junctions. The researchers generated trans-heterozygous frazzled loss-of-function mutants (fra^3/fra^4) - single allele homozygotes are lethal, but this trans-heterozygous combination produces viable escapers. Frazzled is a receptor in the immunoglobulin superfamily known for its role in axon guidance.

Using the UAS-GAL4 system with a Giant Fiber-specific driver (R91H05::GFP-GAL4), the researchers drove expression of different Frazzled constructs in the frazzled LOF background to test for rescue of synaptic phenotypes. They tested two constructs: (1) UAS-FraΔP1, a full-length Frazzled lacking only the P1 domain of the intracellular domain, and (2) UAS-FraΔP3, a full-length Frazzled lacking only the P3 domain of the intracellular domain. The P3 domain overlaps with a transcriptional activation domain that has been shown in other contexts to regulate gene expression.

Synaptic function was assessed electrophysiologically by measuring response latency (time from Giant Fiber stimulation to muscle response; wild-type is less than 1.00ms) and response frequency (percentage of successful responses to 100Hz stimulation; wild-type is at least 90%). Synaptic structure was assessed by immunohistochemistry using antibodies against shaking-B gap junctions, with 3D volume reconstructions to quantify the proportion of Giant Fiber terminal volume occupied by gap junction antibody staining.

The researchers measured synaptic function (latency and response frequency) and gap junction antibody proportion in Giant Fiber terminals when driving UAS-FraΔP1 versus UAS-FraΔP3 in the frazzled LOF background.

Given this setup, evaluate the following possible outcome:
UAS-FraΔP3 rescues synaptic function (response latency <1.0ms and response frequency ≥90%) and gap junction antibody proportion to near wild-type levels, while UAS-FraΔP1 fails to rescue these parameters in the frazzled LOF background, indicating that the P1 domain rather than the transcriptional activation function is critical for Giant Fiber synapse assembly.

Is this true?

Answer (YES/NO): NO